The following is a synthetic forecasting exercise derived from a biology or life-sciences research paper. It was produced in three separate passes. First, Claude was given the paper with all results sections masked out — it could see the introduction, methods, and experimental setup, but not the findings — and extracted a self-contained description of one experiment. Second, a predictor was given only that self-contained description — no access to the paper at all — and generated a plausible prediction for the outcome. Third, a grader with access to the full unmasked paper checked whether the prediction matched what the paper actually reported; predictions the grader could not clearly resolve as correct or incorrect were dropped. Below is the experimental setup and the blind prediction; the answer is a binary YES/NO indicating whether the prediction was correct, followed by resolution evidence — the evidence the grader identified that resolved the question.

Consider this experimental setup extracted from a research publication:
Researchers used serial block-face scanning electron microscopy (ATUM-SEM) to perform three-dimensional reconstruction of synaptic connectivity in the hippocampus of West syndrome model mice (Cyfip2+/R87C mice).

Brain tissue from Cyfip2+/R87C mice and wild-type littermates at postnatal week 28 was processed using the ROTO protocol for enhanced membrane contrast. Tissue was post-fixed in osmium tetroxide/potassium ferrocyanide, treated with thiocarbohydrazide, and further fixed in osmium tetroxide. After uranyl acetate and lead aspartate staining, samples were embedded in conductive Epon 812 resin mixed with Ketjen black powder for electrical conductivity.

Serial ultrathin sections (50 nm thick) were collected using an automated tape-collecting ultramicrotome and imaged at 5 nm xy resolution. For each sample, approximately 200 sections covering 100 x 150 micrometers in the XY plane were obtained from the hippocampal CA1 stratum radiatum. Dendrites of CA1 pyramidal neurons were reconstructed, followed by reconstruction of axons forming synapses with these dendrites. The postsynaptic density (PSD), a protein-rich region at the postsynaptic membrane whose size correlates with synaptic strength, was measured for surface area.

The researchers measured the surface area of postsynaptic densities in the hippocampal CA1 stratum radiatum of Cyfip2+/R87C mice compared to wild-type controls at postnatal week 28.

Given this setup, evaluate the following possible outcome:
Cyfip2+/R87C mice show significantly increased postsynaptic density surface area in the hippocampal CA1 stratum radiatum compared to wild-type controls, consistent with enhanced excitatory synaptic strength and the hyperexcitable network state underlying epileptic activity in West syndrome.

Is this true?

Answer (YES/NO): YES